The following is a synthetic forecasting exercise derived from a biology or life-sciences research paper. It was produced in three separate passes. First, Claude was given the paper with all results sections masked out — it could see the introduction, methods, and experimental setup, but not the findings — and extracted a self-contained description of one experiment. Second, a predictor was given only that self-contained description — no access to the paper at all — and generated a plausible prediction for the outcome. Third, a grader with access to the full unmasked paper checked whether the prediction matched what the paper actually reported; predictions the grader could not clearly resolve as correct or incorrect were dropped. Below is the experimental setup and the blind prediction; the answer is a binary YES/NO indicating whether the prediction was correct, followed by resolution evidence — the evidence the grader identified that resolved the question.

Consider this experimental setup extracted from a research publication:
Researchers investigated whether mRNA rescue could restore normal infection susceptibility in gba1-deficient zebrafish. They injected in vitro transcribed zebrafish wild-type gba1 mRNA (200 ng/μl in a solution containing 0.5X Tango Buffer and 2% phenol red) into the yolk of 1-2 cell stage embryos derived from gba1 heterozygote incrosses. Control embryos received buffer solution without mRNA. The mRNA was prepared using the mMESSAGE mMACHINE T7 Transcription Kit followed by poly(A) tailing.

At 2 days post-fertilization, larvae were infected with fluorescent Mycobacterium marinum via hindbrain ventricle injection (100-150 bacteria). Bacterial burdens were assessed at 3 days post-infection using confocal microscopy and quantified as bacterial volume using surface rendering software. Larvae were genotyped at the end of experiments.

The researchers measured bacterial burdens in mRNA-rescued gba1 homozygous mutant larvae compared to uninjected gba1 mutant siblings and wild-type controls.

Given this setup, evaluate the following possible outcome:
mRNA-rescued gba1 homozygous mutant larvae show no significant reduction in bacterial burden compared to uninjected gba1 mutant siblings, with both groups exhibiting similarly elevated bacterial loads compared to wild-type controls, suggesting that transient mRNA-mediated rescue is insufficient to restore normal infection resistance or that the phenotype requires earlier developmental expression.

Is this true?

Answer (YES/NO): NO